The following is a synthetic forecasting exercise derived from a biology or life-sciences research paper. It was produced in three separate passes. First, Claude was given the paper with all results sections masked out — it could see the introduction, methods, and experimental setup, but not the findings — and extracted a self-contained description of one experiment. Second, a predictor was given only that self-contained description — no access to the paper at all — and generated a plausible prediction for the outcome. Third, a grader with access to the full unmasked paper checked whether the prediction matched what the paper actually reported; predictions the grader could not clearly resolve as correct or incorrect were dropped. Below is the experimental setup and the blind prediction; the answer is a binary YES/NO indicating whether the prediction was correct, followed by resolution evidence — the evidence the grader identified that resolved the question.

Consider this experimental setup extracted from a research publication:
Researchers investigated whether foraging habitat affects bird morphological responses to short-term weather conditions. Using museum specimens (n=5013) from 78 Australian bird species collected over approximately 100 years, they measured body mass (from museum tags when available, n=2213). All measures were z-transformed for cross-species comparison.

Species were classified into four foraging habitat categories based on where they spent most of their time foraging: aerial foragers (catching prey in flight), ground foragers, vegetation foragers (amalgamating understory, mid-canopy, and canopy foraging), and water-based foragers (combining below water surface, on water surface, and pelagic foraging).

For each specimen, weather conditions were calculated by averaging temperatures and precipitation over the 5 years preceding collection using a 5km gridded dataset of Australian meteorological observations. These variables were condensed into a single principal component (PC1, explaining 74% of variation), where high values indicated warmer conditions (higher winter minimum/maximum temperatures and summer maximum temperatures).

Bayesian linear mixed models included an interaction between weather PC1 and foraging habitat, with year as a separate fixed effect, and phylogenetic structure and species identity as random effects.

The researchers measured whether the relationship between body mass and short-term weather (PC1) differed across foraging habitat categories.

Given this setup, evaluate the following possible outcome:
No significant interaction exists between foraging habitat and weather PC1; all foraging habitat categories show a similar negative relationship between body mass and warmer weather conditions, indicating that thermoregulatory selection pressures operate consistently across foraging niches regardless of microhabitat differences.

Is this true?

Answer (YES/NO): NO